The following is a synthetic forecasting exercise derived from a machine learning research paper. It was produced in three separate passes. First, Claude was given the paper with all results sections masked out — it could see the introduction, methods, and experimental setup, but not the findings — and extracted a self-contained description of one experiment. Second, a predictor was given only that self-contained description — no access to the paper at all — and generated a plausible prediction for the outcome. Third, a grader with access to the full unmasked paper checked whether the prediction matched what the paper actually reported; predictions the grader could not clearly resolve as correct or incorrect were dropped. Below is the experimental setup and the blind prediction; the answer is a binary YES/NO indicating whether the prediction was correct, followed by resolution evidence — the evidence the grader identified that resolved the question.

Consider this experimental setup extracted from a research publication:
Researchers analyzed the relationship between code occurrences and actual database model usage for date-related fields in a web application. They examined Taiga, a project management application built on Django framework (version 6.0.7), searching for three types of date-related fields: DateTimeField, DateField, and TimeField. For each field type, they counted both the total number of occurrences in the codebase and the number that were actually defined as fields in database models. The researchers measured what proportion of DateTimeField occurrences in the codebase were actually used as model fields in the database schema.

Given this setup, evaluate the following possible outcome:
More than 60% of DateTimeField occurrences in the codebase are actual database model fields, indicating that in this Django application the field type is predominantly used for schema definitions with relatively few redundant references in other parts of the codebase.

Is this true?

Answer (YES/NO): NO